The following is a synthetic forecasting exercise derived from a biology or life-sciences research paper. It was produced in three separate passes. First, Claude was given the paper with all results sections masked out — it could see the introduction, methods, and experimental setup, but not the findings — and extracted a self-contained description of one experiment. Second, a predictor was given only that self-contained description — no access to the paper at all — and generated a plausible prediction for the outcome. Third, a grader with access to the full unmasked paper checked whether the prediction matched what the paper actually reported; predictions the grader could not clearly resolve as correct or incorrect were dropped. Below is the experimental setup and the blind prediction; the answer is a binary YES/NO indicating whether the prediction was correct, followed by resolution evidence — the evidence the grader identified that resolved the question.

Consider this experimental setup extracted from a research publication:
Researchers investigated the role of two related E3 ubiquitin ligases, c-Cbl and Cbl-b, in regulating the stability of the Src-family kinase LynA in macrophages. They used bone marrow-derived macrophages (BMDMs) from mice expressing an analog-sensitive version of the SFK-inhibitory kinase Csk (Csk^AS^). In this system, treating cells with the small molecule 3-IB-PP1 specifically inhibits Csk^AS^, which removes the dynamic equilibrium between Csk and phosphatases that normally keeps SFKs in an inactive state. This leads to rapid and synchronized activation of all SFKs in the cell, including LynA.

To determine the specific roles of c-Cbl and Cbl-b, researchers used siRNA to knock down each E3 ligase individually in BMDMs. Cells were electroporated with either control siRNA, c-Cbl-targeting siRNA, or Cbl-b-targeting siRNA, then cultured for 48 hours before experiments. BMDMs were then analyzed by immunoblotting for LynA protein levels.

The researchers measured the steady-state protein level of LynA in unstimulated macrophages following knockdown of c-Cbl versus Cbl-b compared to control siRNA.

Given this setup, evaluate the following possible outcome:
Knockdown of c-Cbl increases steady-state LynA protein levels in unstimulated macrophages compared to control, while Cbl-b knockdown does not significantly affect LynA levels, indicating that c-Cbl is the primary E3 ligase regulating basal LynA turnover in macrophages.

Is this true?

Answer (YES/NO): YES